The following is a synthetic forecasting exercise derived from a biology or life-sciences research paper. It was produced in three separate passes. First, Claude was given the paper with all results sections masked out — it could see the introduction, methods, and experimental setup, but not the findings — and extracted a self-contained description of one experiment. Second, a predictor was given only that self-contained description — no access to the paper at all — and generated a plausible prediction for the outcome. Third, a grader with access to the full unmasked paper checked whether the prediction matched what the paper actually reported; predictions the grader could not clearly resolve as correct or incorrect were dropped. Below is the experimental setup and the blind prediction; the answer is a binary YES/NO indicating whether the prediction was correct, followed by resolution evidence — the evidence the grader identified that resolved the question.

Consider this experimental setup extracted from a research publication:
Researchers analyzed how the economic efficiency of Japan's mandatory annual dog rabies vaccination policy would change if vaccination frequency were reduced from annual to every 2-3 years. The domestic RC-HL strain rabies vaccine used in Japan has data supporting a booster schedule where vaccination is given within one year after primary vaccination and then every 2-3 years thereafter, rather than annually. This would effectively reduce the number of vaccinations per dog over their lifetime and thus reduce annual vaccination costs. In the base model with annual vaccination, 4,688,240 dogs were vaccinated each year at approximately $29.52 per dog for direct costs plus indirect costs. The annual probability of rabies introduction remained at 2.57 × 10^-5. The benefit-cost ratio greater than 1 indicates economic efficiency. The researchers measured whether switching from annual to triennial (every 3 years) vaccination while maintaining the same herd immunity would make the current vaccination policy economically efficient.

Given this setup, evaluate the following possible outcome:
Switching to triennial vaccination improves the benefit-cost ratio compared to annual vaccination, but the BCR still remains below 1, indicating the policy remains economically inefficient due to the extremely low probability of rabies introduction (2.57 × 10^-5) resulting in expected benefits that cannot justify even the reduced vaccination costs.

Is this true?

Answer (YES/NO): YES